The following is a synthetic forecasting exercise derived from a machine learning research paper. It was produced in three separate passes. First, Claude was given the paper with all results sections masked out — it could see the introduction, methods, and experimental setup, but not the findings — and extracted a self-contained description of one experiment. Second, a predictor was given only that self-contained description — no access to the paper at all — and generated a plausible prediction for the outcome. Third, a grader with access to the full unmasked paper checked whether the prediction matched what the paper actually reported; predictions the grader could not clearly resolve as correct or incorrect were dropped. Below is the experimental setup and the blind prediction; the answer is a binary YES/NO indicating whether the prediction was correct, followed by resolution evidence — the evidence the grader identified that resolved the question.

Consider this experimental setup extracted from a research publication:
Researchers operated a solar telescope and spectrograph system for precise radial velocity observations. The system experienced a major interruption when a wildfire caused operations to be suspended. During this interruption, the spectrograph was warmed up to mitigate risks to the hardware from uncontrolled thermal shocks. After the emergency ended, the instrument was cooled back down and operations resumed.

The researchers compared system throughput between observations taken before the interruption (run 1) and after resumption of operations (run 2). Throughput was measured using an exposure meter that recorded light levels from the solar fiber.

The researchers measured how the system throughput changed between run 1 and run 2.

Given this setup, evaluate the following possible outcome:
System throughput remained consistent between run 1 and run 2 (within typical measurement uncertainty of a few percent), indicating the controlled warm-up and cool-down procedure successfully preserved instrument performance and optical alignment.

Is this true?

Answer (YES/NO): NO